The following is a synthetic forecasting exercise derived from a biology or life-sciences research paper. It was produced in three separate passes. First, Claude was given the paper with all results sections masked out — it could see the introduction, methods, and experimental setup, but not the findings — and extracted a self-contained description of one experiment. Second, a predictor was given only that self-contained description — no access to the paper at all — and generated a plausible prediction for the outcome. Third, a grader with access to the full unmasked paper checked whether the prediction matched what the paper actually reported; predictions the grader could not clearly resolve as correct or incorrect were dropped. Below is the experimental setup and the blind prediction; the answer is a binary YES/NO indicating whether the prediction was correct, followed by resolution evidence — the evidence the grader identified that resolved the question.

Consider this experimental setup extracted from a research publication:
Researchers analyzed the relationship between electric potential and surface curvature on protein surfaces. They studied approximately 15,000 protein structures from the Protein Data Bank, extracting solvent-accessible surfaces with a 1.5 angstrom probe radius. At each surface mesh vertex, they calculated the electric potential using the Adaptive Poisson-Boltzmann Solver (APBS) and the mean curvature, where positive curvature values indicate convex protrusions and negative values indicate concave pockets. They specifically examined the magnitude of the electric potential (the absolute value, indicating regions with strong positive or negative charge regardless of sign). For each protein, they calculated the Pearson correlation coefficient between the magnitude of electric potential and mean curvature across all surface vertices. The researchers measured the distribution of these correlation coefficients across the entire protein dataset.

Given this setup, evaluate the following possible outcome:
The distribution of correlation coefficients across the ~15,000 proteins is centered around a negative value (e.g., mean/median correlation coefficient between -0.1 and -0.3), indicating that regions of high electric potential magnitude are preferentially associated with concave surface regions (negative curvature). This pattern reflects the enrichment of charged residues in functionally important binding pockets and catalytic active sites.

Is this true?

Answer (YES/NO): NO